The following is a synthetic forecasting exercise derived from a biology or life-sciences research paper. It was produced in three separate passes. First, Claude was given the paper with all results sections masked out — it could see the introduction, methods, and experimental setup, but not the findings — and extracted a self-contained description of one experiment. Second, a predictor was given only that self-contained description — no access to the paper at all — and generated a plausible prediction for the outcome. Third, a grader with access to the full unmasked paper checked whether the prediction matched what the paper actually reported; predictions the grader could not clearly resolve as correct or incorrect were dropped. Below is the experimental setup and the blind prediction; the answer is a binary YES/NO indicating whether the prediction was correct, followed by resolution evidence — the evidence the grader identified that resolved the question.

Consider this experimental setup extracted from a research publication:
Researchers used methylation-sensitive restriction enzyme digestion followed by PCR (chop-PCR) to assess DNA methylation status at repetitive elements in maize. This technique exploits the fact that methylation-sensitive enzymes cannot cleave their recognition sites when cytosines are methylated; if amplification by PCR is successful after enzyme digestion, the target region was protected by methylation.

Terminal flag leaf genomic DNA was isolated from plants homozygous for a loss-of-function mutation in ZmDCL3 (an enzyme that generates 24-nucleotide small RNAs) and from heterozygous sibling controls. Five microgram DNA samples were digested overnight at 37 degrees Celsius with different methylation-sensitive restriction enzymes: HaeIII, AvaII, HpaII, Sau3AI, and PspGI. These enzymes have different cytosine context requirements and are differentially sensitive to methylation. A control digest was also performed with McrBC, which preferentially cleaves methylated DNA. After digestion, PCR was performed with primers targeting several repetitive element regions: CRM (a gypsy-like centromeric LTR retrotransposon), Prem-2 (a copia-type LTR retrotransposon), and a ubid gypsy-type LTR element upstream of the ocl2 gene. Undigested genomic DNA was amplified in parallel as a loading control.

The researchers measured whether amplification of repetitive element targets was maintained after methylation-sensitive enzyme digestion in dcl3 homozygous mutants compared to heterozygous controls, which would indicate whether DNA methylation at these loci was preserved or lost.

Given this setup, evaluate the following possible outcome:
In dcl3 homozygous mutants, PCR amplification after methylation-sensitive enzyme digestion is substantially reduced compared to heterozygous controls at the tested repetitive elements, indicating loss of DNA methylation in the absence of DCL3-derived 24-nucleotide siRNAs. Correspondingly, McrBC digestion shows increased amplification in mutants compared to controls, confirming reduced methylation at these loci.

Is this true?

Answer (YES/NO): NO